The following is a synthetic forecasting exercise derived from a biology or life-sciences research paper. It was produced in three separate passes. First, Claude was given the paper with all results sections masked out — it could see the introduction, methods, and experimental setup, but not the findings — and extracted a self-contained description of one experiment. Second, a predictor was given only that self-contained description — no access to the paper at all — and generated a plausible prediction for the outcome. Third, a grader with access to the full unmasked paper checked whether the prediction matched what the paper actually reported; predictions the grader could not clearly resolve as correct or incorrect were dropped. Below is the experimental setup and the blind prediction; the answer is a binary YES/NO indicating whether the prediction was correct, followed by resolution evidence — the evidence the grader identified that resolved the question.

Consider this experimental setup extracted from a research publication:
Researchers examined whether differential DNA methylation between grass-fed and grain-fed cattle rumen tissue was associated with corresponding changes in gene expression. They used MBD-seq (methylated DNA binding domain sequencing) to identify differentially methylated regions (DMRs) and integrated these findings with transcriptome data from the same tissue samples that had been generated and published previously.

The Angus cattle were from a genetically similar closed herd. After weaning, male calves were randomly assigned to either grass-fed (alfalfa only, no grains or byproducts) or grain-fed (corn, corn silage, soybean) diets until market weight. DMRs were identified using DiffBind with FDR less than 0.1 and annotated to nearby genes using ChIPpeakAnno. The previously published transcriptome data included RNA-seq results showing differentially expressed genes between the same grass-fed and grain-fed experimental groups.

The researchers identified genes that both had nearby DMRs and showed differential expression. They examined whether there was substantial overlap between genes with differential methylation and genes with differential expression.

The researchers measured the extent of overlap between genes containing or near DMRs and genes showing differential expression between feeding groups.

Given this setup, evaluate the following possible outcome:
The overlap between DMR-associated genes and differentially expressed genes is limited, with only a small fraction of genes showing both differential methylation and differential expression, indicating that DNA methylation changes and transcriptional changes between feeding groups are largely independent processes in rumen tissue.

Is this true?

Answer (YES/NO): YES